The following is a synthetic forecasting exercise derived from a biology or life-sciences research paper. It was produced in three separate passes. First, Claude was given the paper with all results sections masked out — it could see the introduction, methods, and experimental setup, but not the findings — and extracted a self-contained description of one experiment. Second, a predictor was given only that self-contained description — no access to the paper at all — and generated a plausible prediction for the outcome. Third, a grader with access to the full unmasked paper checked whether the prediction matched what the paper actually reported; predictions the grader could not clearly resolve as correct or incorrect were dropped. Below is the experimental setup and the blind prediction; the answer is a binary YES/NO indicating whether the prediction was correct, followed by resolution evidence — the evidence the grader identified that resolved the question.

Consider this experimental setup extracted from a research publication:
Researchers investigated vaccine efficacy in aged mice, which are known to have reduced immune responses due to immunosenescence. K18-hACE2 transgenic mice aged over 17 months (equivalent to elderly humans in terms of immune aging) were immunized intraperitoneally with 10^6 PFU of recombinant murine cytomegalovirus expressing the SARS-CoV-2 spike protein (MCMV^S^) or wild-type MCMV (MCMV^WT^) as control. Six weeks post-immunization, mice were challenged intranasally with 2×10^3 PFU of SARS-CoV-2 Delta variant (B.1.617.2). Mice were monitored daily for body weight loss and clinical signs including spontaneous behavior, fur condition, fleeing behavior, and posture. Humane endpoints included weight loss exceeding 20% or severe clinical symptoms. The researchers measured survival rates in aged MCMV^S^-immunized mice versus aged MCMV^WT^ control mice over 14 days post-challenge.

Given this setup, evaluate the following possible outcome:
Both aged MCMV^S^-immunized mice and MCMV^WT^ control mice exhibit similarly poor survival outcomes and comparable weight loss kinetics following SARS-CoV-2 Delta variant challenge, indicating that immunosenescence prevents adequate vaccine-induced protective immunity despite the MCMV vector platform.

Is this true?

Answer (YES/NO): NO